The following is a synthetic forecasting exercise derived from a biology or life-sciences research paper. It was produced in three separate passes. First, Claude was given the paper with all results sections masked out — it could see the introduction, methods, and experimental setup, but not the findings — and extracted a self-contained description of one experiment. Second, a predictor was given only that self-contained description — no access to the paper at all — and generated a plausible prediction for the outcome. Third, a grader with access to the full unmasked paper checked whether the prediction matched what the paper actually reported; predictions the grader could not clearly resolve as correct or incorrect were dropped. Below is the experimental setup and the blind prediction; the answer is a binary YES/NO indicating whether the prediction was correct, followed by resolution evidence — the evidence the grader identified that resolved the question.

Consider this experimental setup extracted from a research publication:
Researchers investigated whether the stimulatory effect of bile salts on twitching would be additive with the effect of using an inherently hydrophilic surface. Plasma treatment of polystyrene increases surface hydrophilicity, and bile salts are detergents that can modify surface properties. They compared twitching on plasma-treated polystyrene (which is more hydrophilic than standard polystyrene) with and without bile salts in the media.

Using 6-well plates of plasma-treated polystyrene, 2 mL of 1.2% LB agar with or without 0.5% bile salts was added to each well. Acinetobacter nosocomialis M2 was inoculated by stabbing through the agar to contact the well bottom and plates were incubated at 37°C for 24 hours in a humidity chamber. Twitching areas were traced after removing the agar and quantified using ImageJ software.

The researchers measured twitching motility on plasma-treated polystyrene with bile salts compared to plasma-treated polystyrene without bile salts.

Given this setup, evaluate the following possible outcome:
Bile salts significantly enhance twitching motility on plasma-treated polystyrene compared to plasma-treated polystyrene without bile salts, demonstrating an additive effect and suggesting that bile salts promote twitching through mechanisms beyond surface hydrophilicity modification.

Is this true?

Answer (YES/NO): NO